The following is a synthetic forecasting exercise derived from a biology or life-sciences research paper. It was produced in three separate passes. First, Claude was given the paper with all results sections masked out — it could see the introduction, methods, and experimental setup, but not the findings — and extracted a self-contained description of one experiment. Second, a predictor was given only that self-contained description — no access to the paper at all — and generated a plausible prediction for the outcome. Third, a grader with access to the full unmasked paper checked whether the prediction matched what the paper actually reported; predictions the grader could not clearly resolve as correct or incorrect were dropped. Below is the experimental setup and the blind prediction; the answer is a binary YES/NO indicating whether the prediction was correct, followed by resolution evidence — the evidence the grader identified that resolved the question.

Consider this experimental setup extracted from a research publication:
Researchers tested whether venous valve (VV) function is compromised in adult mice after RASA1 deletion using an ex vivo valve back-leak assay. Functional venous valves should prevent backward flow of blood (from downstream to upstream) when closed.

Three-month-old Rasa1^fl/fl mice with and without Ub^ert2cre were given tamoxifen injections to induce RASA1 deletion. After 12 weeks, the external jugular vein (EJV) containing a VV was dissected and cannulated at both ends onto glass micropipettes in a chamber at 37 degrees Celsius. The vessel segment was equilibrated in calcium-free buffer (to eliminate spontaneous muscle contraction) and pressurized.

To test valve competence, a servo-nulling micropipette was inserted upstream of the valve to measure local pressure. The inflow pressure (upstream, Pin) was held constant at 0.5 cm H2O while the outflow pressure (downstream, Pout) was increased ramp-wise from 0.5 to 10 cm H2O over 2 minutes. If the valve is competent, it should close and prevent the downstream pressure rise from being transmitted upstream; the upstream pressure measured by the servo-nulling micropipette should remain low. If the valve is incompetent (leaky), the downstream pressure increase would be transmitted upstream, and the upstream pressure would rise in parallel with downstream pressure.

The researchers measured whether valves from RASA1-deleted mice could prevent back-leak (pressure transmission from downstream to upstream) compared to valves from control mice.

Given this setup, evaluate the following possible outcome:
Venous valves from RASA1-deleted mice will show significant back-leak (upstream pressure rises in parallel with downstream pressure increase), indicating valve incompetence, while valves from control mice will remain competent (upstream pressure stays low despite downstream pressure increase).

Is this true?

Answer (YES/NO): YES